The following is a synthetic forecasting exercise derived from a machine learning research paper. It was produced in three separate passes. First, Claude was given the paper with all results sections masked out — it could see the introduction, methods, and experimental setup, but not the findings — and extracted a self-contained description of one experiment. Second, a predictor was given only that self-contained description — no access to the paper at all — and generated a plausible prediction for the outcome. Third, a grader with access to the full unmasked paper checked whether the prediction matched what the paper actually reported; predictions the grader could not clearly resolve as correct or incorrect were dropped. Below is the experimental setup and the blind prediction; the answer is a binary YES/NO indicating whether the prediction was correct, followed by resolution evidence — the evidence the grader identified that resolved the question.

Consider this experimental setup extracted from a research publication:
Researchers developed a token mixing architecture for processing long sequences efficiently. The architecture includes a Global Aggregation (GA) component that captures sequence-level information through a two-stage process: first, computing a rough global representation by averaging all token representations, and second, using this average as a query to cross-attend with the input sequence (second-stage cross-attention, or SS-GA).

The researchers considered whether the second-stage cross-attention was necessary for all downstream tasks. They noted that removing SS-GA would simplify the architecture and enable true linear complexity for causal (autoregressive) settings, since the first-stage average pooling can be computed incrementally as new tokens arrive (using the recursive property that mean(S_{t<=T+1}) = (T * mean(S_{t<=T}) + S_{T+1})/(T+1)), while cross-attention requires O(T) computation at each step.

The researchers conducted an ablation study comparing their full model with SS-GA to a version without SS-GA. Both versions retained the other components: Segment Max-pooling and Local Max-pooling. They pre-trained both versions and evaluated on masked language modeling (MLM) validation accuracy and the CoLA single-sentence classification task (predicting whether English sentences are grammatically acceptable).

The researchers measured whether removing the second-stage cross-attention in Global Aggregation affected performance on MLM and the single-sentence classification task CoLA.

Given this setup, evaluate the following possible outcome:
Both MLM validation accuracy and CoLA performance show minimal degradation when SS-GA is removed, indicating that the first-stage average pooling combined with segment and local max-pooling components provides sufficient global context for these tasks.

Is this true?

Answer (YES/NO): NO